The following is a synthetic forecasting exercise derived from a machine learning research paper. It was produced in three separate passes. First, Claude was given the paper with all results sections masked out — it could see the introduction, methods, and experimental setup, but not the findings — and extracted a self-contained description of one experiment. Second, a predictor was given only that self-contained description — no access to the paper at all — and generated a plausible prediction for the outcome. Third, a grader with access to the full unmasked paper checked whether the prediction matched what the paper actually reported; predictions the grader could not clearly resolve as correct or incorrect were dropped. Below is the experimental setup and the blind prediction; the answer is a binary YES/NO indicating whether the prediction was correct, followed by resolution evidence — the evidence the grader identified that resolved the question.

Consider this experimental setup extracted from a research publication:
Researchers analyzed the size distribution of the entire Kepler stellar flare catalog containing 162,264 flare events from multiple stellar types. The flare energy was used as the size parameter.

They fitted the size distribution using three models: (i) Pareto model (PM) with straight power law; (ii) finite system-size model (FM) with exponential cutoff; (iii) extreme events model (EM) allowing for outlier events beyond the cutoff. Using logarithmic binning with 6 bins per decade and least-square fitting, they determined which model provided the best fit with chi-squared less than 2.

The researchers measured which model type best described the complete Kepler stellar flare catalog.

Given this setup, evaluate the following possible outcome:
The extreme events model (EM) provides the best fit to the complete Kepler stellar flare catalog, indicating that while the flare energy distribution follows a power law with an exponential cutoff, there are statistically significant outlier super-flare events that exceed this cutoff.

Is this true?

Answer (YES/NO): YES